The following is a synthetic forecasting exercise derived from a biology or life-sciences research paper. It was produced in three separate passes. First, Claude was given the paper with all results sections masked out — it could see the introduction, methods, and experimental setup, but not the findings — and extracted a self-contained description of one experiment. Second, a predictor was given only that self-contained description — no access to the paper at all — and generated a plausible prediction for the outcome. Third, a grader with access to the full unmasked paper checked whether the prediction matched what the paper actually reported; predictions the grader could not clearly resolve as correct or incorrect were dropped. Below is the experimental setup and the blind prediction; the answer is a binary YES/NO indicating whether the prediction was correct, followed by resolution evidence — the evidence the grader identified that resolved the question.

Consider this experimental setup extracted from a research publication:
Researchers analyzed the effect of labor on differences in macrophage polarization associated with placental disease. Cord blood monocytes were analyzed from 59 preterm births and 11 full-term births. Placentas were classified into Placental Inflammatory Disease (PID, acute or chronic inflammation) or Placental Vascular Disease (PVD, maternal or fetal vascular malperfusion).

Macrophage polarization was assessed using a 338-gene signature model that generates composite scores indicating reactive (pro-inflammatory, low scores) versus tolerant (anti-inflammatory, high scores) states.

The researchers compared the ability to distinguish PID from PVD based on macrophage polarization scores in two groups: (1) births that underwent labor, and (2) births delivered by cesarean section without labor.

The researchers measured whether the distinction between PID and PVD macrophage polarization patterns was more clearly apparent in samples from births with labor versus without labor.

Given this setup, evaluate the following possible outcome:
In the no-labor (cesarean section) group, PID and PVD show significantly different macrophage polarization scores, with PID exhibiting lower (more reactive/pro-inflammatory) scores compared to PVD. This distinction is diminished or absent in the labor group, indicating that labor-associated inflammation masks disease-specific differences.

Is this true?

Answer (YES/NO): YES